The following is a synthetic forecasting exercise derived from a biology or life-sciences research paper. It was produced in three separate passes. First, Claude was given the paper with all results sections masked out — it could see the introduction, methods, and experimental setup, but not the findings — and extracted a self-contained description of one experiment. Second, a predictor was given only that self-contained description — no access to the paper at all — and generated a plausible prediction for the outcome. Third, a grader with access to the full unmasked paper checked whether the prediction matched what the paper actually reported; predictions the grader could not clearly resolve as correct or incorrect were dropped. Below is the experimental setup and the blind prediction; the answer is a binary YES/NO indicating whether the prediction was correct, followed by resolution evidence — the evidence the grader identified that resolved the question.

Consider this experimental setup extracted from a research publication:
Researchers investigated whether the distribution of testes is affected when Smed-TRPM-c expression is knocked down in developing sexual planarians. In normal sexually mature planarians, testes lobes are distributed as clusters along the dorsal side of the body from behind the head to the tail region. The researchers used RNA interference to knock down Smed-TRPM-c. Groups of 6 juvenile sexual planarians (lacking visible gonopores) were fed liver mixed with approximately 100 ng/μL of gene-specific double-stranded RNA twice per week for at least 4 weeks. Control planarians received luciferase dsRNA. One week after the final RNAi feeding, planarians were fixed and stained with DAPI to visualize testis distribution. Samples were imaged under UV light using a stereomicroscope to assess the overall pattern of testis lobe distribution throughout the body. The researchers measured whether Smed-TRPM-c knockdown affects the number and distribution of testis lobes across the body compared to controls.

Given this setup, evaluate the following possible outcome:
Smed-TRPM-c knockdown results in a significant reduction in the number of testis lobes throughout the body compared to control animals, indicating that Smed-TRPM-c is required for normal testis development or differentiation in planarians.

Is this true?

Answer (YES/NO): YES